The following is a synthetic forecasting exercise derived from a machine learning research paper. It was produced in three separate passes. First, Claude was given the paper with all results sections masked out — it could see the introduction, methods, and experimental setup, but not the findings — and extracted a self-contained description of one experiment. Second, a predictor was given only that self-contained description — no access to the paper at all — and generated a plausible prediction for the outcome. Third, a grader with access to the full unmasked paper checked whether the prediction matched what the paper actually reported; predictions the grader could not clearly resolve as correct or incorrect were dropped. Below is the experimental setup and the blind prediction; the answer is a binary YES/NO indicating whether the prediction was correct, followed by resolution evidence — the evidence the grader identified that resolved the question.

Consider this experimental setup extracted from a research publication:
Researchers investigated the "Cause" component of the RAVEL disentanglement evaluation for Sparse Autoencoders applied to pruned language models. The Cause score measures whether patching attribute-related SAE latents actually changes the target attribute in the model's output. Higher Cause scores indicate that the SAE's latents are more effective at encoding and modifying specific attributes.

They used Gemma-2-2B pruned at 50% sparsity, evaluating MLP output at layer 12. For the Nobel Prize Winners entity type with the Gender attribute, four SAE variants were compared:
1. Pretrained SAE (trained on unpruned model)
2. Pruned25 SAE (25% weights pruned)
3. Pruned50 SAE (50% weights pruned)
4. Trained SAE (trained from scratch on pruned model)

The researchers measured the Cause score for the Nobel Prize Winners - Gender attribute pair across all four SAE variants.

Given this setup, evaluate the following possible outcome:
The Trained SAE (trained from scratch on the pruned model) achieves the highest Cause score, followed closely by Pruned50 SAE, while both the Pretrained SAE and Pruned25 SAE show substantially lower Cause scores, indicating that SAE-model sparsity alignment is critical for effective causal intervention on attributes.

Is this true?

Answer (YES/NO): NO